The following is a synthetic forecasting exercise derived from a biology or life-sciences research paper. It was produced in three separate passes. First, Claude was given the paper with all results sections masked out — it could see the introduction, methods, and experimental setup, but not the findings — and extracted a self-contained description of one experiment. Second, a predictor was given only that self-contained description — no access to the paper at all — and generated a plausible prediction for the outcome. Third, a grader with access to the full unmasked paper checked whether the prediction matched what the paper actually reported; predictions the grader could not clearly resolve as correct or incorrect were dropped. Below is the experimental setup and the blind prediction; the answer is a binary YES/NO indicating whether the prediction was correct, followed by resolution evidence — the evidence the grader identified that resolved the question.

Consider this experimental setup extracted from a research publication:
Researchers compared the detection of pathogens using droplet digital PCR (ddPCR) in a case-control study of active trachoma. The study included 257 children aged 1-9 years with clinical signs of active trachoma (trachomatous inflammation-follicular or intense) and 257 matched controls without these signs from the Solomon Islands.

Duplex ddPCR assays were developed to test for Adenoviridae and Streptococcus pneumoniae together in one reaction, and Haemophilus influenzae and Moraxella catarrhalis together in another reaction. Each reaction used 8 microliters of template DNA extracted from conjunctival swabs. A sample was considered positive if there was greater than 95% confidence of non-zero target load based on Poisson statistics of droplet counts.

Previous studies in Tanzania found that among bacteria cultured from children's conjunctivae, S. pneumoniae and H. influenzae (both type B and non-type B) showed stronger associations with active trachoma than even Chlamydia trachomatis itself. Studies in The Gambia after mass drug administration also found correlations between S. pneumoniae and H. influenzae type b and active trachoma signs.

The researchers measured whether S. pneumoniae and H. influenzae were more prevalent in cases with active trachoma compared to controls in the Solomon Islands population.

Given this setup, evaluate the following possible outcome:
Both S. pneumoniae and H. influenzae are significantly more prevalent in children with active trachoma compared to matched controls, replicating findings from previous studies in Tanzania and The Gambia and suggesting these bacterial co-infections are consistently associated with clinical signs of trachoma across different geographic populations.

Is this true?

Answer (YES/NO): NO